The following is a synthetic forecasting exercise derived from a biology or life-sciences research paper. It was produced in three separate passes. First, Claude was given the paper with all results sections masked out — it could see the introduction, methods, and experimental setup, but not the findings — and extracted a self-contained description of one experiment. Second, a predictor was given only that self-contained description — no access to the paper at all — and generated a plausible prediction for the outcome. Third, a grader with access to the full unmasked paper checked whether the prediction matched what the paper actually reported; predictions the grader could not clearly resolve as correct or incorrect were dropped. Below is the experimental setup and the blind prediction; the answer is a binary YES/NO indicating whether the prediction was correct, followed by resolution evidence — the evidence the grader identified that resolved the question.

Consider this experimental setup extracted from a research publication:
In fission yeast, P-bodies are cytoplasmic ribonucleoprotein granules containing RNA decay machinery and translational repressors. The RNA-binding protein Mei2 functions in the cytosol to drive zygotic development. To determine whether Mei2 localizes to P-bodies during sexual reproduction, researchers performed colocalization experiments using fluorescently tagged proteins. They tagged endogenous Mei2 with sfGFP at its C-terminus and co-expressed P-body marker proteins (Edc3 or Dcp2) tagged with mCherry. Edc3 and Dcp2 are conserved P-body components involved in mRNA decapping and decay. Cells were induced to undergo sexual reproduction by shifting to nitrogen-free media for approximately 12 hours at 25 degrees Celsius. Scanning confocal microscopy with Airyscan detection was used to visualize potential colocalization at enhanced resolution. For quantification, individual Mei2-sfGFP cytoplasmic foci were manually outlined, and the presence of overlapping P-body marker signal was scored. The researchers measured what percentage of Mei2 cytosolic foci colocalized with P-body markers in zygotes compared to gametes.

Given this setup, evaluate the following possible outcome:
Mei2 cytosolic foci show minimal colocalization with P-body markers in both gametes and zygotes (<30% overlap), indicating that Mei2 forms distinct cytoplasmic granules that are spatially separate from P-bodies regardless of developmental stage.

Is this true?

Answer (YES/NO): NO